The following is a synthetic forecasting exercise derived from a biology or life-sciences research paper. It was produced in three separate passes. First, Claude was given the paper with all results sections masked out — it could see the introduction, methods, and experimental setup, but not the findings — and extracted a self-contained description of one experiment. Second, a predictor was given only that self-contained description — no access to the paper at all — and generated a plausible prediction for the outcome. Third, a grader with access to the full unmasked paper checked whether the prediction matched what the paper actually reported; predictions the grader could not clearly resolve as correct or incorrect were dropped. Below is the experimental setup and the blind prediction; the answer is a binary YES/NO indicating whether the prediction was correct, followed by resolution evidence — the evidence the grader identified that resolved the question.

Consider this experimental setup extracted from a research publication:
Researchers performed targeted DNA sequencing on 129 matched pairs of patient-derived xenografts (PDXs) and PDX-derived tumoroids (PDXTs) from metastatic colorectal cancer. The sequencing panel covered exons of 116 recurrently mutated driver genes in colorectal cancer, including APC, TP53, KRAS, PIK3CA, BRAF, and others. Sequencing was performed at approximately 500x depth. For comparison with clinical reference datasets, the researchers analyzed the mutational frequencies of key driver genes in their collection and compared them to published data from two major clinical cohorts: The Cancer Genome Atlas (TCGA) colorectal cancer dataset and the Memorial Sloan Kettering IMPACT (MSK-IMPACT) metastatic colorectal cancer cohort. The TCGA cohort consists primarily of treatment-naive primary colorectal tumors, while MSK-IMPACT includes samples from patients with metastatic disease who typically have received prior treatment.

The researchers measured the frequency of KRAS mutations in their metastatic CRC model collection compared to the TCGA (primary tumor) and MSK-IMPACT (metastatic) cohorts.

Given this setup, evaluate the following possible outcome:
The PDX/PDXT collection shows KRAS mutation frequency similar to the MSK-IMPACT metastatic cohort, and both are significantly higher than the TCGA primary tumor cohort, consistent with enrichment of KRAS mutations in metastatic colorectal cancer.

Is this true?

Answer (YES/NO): NO